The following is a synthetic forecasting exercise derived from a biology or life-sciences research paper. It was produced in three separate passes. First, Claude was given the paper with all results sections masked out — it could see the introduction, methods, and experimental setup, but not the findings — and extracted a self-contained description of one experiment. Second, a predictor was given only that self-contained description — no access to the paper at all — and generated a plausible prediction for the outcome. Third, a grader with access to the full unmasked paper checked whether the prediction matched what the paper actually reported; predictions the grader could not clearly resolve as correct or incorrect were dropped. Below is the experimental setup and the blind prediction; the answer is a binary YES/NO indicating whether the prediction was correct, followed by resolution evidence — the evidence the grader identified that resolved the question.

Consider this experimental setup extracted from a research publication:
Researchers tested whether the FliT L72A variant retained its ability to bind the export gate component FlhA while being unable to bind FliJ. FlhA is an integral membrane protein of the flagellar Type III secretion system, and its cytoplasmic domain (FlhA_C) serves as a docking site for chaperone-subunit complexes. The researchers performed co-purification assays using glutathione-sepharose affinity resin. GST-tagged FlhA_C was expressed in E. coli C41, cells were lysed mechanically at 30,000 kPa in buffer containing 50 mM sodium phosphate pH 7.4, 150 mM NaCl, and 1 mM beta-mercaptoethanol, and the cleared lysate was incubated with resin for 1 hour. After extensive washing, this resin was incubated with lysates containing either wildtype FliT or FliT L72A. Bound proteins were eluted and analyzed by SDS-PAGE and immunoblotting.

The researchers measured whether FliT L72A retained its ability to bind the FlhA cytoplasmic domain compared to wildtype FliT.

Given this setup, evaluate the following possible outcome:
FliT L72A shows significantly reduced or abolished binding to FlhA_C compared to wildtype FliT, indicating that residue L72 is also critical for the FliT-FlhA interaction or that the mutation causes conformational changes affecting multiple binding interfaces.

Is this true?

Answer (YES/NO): NO